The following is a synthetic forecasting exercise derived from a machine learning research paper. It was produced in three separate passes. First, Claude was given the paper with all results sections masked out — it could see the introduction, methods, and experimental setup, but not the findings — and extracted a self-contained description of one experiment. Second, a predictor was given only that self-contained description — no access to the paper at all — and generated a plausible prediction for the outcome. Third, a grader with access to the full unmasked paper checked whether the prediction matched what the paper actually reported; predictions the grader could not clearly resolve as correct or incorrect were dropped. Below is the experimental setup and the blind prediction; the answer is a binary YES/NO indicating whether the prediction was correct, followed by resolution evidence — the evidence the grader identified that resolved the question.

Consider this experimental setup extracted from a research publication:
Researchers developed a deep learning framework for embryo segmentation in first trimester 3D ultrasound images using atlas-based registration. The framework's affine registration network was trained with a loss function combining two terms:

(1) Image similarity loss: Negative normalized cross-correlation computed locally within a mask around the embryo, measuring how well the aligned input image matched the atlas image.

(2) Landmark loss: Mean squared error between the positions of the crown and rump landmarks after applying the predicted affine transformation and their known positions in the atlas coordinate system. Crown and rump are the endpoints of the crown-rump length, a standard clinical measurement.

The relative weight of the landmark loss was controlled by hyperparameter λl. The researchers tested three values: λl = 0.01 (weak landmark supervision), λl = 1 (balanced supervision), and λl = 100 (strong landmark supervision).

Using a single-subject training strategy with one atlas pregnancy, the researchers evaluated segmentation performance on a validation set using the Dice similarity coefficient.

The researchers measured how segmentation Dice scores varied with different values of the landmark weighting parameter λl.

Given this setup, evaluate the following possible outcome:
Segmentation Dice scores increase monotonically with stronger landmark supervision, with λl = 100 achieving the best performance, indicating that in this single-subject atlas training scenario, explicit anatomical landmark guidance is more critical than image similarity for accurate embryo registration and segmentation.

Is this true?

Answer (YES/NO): NO